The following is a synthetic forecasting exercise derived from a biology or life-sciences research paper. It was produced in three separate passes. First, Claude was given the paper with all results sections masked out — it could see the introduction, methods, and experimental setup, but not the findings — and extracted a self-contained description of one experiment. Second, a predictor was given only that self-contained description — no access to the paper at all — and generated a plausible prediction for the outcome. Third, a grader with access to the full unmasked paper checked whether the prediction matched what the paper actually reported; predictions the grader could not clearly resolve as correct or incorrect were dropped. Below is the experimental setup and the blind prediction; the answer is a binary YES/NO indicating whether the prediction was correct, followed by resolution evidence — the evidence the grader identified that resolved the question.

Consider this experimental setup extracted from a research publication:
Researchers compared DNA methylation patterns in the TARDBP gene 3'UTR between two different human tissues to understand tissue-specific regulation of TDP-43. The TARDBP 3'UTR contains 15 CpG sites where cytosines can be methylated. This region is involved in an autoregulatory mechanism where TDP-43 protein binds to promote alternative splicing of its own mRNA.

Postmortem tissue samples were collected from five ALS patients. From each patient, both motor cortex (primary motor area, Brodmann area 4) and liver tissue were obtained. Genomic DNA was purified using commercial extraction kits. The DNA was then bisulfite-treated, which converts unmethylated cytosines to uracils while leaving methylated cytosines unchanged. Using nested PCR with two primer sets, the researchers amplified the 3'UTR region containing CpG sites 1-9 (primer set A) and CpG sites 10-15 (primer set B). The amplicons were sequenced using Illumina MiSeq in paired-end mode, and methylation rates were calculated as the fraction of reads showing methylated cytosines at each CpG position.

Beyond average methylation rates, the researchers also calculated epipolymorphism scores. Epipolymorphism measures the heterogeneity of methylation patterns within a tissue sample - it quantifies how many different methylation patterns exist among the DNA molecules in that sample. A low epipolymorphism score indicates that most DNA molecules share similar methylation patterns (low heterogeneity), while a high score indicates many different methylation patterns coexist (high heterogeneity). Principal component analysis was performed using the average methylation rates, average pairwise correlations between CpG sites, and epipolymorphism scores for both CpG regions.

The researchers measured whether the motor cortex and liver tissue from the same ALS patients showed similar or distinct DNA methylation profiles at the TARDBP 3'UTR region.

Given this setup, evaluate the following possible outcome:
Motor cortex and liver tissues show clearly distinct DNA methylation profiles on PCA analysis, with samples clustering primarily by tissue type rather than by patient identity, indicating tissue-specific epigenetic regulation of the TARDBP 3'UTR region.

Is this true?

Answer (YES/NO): YES